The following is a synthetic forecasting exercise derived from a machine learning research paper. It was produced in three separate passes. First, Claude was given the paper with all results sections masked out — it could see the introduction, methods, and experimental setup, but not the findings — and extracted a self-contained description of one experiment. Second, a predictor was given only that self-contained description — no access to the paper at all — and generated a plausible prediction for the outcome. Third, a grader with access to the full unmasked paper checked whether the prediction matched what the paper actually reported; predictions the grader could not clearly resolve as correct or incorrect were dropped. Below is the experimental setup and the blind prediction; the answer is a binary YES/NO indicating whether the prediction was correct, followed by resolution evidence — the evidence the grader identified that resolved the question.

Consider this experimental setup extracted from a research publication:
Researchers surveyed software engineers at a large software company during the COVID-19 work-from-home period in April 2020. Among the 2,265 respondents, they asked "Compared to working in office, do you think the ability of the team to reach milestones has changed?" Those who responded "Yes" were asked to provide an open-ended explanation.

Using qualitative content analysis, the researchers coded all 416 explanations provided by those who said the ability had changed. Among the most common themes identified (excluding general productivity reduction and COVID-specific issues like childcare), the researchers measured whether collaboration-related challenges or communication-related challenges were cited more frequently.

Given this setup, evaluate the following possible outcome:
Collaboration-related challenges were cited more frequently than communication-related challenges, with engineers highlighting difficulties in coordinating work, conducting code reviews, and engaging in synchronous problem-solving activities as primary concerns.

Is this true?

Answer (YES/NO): NO